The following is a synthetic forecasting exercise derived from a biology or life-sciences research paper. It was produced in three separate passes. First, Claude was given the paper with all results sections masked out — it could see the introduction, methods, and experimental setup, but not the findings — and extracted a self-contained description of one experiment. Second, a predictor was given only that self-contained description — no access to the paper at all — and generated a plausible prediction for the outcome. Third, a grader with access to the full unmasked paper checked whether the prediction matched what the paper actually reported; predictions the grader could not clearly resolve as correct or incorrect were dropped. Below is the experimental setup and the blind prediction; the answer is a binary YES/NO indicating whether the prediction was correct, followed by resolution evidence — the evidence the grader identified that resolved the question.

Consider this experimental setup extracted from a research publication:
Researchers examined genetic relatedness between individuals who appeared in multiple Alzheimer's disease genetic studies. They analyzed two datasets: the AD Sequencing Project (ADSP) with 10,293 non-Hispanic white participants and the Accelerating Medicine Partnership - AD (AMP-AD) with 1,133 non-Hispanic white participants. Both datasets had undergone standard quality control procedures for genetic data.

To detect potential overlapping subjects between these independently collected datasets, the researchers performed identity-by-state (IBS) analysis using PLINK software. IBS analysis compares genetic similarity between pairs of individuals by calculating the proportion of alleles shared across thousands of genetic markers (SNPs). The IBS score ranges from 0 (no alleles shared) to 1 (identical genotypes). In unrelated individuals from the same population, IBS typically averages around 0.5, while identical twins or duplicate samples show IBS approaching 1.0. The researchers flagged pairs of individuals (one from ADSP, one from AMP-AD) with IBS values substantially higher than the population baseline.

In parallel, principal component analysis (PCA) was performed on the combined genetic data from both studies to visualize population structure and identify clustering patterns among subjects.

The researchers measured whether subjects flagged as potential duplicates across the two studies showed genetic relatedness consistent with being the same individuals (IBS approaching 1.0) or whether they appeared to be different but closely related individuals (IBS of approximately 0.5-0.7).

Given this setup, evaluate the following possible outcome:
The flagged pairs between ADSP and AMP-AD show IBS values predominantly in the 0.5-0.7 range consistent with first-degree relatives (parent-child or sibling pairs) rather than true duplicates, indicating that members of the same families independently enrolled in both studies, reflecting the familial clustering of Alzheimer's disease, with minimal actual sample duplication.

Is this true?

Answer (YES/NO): NO